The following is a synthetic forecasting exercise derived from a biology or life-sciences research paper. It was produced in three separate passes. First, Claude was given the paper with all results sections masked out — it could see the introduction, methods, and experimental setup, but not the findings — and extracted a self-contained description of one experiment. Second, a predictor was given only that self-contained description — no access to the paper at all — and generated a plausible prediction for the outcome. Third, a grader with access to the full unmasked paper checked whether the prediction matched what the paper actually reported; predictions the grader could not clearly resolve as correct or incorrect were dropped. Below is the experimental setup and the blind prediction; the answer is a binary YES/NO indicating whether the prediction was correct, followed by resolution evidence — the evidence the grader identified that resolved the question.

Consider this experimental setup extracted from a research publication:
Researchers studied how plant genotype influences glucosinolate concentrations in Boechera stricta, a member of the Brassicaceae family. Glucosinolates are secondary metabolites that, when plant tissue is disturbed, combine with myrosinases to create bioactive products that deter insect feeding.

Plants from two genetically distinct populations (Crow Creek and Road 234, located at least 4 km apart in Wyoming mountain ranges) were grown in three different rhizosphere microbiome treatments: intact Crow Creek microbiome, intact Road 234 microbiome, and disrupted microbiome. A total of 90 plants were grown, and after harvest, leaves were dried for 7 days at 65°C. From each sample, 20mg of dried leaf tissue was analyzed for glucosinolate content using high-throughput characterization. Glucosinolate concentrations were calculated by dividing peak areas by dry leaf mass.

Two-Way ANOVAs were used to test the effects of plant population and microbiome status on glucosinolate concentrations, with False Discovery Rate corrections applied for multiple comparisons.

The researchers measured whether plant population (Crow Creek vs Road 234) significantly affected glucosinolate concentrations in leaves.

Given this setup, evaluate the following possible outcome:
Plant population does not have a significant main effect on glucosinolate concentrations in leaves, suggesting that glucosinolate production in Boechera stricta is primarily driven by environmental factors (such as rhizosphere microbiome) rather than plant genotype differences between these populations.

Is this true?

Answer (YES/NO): NO